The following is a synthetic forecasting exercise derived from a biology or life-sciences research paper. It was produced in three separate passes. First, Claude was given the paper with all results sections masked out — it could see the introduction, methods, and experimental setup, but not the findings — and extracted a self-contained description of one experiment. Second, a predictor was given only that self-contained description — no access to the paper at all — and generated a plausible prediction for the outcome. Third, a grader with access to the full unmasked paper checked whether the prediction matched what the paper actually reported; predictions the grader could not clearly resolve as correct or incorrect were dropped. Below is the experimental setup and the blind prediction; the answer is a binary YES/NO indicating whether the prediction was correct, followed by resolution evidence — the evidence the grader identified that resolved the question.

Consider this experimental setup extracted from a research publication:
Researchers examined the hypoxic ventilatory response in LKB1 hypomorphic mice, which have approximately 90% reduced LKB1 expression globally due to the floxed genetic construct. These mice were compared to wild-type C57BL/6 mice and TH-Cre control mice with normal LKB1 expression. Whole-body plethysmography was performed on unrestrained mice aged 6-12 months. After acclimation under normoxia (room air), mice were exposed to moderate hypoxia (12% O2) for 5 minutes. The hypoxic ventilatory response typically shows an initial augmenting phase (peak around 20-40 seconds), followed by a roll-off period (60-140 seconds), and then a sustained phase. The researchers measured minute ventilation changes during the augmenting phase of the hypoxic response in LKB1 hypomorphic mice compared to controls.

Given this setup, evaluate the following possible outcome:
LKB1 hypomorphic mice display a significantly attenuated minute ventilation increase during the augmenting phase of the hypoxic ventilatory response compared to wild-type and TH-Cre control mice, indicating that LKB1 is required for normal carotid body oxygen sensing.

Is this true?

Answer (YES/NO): NO